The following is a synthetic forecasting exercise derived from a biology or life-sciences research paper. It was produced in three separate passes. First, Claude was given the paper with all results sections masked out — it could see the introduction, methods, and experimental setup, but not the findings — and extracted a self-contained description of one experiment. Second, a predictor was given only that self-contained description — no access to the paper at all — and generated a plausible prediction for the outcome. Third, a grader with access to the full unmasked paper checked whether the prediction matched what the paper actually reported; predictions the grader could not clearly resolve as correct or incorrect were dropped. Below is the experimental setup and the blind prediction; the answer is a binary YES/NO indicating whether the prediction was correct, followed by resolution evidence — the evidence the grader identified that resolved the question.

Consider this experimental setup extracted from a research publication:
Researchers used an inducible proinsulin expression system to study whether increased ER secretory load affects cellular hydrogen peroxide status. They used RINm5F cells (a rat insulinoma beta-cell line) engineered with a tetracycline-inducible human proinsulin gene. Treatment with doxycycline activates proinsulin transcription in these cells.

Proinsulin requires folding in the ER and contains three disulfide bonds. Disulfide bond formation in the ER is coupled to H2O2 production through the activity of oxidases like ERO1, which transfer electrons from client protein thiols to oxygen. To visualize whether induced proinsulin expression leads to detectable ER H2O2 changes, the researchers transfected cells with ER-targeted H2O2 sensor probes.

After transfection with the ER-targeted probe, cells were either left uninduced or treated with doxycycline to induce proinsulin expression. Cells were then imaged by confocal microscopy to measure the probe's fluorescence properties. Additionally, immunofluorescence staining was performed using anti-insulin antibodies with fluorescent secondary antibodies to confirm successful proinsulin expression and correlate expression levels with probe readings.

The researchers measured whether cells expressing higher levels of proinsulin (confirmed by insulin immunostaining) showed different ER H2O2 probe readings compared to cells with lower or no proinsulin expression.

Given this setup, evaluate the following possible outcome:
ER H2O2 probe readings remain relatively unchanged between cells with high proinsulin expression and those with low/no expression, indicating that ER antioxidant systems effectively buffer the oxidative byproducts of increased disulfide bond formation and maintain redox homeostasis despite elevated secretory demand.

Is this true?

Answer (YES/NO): NO